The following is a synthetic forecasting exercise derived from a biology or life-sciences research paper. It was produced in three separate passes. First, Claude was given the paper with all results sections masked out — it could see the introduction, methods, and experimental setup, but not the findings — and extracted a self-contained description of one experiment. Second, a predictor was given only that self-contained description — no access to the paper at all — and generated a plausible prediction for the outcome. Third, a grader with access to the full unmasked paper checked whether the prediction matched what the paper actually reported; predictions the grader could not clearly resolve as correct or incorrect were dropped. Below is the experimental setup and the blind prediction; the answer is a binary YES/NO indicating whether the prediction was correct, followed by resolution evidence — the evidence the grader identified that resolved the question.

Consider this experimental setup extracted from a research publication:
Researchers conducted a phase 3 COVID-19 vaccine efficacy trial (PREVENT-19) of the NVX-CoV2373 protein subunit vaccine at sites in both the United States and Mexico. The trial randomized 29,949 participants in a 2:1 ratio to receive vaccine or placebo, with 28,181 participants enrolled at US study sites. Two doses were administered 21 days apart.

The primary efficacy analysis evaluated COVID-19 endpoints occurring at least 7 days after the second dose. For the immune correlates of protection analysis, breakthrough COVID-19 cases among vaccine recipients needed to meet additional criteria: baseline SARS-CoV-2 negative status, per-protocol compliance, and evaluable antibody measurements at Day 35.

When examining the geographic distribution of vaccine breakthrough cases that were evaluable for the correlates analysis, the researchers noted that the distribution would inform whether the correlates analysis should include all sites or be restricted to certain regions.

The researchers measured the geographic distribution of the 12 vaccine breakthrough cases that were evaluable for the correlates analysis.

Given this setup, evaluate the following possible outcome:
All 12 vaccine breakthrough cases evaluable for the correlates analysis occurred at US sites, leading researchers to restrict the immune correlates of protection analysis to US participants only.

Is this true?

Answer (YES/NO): YES